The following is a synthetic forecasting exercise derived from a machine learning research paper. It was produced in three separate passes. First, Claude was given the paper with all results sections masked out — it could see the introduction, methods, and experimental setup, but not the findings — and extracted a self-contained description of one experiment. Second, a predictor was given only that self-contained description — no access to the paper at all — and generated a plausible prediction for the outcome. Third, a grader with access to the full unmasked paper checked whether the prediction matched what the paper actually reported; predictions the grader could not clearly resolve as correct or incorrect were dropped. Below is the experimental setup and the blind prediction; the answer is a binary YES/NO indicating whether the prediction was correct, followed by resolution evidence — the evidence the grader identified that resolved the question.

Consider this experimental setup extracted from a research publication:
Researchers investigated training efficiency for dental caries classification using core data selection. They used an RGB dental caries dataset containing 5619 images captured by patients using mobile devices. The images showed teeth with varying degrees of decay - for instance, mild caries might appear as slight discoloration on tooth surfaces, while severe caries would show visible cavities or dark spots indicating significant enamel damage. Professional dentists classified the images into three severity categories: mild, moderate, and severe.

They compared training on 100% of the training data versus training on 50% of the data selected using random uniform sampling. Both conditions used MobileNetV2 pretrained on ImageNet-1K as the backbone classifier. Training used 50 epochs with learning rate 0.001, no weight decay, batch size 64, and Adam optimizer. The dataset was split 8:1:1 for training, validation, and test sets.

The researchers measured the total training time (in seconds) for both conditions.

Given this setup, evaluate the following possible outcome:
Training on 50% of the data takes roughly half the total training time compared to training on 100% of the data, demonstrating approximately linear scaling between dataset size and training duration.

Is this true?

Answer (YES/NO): NO